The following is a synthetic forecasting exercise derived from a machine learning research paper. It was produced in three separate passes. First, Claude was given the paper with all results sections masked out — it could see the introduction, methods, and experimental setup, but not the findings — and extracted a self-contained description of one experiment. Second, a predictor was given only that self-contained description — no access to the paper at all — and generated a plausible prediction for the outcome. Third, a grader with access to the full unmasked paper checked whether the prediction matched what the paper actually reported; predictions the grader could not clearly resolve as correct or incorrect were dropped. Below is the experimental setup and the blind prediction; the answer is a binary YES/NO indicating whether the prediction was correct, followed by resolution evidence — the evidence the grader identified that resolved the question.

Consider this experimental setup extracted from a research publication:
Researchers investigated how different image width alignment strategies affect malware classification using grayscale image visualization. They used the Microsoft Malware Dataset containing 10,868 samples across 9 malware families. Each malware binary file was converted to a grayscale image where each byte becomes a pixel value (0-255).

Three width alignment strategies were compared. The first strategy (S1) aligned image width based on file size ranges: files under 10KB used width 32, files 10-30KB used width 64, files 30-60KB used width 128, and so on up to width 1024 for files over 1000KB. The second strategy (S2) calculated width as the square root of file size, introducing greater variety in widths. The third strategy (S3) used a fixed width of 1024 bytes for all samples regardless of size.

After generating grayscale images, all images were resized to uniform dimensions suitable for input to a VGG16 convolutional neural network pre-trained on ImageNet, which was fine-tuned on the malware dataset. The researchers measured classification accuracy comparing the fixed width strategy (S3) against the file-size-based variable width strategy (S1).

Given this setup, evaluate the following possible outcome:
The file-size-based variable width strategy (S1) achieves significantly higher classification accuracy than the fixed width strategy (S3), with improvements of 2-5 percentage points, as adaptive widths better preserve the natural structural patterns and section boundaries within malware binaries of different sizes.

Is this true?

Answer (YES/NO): NO